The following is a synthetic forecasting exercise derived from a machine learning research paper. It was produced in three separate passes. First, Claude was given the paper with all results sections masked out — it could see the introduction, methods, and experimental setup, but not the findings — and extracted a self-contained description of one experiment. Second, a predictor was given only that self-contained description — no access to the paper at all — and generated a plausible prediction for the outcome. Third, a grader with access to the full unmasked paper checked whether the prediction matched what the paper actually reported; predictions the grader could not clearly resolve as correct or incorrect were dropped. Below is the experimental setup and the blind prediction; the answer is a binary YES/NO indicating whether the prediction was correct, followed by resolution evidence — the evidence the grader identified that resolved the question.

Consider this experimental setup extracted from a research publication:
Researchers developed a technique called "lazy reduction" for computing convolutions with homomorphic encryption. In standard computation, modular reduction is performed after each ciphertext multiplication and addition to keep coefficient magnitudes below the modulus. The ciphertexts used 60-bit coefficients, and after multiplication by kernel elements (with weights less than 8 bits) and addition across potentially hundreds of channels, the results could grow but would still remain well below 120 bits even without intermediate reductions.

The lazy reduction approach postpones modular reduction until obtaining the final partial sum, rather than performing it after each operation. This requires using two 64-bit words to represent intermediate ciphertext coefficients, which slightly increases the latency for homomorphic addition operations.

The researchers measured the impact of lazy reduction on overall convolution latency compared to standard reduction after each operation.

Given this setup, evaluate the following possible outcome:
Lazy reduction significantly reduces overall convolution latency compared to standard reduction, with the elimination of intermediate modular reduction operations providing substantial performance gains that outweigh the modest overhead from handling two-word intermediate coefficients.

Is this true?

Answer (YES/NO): YES